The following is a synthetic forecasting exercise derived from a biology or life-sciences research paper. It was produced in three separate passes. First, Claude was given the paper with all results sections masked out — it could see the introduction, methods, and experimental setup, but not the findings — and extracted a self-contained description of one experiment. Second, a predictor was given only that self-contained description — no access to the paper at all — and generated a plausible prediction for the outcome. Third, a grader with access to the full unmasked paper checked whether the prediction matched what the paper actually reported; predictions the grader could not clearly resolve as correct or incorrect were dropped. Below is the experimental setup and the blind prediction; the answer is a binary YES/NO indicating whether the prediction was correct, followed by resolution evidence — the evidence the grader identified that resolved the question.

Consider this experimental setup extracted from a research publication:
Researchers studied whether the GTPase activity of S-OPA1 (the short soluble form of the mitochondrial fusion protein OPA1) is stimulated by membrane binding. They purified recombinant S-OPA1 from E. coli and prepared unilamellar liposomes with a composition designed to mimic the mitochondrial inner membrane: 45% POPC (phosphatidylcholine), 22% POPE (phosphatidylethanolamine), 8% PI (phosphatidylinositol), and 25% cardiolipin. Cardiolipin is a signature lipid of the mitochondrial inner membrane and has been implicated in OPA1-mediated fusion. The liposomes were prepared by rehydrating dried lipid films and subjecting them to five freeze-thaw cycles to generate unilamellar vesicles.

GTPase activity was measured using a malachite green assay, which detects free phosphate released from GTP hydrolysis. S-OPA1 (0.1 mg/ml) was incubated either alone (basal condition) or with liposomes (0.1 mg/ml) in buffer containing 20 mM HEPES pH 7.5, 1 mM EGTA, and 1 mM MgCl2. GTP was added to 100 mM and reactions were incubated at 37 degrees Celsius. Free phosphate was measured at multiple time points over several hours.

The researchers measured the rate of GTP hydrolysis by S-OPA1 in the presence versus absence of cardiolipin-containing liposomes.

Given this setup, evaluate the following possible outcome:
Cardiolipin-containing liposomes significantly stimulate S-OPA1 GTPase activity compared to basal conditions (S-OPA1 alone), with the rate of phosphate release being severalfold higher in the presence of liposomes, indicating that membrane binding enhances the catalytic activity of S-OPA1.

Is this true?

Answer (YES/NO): YES